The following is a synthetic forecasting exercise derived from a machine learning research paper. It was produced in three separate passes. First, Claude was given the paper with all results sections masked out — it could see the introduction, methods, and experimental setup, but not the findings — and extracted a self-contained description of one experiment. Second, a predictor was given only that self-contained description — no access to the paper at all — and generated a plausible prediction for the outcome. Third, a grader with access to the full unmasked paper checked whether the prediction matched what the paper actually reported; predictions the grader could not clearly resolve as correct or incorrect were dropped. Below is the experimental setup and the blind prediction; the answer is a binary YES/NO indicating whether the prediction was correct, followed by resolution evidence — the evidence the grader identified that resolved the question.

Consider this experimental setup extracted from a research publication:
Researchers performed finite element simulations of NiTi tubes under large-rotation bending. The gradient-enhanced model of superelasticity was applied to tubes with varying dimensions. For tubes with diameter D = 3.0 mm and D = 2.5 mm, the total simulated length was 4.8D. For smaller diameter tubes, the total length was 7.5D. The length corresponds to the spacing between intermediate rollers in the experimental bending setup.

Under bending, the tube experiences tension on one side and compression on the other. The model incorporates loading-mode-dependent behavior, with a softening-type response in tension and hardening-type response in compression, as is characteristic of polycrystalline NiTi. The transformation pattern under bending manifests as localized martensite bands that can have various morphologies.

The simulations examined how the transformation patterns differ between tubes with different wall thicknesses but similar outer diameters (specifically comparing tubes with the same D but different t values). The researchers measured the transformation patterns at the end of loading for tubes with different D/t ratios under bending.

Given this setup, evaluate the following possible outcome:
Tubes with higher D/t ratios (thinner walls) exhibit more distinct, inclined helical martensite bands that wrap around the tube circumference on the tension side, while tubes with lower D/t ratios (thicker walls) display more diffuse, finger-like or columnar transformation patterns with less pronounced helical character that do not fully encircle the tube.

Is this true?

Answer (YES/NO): NO